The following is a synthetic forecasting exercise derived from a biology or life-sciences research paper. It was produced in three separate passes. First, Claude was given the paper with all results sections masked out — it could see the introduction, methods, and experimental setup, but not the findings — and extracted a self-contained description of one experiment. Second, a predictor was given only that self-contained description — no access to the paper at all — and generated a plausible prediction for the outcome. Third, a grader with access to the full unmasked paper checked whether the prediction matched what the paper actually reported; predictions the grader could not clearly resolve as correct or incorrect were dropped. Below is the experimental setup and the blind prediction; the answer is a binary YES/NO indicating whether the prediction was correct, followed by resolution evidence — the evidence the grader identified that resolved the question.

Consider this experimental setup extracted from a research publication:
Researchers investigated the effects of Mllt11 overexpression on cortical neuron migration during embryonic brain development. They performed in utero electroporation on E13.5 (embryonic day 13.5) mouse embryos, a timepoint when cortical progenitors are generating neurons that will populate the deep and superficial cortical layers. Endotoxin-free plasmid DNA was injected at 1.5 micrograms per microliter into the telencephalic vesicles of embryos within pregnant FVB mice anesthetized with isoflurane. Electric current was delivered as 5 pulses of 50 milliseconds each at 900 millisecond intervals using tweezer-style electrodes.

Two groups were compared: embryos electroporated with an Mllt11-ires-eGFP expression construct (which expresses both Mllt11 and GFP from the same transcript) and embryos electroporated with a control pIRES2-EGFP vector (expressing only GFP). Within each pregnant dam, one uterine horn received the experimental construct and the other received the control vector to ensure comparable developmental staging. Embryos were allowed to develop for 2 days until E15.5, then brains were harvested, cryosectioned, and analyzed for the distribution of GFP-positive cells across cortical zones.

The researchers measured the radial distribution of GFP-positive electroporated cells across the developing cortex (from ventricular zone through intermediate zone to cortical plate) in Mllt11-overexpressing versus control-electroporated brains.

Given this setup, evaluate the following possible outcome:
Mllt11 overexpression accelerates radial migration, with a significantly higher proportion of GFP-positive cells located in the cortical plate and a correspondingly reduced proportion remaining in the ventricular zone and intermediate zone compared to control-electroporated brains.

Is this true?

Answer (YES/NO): YES